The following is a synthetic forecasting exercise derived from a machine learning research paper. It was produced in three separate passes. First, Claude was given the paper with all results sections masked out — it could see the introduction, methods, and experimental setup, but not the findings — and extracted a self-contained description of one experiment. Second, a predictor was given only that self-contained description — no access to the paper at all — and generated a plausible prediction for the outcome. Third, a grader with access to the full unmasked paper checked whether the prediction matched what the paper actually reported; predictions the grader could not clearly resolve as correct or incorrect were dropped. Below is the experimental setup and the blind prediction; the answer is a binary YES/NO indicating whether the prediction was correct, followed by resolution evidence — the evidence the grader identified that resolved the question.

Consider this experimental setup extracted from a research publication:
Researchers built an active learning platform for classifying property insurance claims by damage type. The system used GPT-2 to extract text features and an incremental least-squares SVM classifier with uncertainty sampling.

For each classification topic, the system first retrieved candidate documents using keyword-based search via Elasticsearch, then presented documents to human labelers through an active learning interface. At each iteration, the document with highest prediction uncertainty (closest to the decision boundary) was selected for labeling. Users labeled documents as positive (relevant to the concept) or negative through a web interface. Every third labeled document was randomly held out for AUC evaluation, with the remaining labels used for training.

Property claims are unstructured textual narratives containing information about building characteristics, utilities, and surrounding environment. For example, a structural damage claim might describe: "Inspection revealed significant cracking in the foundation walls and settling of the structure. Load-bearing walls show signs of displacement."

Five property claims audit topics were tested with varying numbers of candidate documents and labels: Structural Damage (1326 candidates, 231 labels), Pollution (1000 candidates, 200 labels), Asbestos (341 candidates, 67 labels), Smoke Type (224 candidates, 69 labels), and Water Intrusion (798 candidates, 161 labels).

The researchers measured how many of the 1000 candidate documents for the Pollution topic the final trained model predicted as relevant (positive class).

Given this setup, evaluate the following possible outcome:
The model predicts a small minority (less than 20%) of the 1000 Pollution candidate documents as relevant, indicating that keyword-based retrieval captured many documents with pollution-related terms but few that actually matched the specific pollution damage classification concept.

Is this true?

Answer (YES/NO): YES